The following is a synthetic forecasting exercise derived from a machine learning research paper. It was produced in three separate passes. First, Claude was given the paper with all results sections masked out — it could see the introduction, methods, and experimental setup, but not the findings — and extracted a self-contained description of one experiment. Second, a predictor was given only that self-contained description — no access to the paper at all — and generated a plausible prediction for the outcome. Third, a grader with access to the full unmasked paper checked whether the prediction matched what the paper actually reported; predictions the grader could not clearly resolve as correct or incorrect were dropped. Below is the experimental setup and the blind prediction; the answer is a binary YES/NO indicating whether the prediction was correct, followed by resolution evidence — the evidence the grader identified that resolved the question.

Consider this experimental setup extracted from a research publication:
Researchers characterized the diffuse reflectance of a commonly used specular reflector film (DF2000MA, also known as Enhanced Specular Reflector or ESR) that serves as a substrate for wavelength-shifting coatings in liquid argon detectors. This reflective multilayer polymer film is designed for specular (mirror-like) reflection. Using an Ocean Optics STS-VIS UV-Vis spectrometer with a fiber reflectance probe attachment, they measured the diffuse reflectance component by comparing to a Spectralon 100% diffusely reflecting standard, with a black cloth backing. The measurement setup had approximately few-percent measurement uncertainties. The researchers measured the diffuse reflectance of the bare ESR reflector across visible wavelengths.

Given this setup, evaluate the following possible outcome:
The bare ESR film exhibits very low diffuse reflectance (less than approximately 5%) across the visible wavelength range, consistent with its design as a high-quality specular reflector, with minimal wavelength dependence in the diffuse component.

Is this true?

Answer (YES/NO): YES